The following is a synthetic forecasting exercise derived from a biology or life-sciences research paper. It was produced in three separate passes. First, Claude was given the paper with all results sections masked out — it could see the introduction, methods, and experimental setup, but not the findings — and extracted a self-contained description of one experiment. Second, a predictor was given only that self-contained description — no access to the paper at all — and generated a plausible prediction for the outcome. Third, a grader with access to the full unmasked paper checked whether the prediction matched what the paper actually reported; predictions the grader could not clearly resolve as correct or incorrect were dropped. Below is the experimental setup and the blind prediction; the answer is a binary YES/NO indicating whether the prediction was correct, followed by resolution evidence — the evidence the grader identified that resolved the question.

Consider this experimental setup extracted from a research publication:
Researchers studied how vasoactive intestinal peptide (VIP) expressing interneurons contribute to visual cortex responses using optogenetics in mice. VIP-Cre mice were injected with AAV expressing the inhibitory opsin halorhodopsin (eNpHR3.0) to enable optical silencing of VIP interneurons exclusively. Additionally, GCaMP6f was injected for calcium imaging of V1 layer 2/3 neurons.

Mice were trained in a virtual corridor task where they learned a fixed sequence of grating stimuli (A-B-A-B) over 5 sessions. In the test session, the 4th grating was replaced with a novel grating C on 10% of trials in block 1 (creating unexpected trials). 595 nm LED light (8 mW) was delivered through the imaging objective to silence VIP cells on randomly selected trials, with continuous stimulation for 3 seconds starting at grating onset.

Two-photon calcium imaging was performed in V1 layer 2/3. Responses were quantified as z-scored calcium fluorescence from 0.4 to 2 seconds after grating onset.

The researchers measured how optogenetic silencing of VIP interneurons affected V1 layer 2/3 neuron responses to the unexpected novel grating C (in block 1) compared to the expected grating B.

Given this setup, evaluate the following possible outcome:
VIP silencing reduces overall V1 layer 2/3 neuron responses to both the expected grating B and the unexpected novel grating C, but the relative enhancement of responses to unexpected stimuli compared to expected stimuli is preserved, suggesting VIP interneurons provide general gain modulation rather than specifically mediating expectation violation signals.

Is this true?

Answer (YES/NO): NO